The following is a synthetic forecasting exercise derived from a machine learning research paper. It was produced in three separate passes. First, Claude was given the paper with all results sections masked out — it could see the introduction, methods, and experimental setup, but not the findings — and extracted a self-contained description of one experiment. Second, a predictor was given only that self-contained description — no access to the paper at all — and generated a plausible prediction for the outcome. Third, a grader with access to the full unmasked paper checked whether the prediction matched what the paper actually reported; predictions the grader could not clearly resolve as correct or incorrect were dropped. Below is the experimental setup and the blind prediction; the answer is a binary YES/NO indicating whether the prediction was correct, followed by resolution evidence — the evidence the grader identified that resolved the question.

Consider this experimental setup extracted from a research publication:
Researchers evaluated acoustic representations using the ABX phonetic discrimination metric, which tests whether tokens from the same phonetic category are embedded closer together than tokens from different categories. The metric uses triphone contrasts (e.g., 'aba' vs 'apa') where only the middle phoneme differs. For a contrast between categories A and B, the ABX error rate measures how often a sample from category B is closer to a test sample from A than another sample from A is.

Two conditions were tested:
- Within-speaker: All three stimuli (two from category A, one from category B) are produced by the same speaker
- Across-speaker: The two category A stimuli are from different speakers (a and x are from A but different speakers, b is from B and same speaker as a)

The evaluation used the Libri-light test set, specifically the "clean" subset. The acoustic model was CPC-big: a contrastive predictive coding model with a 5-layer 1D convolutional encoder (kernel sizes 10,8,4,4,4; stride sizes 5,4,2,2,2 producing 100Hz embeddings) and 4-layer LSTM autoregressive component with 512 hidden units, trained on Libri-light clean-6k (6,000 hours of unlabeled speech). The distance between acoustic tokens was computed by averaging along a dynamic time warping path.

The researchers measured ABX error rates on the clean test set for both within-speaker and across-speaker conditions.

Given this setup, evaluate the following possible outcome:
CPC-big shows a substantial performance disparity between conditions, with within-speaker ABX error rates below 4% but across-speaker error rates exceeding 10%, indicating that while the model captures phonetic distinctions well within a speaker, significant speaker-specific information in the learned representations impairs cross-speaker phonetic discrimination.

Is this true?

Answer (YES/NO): NO